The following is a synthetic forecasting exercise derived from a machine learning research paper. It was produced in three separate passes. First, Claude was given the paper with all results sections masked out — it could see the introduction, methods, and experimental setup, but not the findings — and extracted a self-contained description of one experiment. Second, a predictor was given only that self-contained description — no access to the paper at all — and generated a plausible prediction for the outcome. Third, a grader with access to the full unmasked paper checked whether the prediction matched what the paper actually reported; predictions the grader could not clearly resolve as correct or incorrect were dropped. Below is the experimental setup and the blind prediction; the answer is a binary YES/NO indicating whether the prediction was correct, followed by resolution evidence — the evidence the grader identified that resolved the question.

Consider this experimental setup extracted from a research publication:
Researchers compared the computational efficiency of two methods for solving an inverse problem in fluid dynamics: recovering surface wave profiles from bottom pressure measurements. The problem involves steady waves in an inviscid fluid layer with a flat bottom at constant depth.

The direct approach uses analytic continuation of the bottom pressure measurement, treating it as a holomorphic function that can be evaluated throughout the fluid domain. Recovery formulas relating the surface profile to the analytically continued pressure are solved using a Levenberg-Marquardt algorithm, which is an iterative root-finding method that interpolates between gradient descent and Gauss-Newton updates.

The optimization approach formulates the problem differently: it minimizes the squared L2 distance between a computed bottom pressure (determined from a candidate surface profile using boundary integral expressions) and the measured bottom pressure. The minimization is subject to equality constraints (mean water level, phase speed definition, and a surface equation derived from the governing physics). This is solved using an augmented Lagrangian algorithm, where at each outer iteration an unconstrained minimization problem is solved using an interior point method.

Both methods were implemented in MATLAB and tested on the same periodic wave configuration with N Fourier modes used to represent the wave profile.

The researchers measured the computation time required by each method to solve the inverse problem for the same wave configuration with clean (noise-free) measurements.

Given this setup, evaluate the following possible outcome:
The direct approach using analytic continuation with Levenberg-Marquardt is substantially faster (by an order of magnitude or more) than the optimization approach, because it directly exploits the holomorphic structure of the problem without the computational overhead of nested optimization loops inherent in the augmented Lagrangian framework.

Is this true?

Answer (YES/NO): YES